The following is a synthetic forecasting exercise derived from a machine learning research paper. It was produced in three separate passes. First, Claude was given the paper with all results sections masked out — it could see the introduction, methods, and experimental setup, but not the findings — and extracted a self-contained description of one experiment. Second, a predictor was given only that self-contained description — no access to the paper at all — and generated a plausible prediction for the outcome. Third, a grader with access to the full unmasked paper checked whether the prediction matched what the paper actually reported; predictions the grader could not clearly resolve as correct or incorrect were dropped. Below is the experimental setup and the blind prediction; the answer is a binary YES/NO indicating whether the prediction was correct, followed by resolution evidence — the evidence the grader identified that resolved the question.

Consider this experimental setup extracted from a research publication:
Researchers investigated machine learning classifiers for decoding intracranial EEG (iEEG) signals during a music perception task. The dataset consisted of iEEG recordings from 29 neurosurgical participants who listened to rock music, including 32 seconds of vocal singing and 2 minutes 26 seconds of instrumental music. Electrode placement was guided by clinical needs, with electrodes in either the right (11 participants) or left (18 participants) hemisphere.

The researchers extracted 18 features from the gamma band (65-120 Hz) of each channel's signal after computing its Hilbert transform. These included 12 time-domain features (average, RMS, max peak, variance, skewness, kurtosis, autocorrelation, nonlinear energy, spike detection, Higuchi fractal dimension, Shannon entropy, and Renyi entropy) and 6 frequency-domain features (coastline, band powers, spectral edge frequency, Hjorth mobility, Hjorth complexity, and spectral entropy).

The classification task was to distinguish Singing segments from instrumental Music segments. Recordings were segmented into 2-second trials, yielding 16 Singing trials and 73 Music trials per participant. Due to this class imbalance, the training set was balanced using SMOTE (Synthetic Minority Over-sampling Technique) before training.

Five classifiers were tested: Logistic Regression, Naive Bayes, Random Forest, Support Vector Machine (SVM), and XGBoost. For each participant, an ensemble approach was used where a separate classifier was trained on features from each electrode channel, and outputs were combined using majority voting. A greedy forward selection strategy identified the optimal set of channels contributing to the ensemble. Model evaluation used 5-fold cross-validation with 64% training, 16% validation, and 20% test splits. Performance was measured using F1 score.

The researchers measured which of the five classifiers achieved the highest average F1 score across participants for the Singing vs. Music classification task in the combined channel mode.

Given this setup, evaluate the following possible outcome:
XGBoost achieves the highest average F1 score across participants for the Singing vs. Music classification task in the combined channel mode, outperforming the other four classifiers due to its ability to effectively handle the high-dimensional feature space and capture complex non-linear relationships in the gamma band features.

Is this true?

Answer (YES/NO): NO